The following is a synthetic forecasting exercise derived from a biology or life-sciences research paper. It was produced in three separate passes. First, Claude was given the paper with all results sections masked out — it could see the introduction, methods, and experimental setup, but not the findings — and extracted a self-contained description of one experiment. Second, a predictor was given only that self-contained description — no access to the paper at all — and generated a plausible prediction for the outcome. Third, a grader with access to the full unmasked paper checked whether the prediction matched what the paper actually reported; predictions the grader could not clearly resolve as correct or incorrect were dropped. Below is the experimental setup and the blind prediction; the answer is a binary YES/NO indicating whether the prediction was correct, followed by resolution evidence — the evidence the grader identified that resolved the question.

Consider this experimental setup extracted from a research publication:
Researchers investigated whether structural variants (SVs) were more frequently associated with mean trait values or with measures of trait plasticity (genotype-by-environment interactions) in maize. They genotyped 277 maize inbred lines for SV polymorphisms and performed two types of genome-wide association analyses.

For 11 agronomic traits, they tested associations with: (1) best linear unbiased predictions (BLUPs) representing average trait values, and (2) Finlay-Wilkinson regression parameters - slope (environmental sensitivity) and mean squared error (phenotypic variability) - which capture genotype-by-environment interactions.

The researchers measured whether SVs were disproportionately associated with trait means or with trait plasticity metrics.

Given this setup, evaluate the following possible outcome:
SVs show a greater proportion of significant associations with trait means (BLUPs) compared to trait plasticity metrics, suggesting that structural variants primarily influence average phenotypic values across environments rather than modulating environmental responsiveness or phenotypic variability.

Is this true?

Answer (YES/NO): NO